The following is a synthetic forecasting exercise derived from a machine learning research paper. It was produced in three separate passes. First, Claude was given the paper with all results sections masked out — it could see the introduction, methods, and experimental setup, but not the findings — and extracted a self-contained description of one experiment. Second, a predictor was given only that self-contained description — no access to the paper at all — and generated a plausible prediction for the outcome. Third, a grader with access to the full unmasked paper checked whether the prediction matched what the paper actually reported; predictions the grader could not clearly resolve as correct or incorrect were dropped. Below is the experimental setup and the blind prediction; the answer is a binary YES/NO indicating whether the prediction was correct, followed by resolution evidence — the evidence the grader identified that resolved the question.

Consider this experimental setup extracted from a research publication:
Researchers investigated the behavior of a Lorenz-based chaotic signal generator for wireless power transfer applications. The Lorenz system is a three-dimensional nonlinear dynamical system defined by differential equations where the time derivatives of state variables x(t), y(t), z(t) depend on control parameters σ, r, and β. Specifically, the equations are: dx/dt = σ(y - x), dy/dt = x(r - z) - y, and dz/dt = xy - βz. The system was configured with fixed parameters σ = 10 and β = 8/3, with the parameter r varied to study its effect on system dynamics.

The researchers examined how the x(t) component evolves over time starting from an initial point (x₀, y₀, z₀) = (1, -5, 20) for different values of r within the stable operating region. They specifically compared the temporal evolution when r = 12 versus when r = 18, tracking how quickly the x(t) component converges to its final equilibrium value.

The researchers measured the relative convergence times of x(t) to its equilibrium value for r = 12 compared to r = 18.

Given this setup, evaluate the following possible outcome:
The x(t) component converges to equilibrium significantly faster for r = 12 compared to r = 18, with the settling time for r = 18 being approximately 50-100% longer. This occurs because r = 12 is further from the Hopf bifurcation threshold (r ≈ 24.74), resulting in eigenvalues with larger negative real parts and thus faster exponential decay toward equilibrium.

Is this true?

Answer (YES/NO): YES